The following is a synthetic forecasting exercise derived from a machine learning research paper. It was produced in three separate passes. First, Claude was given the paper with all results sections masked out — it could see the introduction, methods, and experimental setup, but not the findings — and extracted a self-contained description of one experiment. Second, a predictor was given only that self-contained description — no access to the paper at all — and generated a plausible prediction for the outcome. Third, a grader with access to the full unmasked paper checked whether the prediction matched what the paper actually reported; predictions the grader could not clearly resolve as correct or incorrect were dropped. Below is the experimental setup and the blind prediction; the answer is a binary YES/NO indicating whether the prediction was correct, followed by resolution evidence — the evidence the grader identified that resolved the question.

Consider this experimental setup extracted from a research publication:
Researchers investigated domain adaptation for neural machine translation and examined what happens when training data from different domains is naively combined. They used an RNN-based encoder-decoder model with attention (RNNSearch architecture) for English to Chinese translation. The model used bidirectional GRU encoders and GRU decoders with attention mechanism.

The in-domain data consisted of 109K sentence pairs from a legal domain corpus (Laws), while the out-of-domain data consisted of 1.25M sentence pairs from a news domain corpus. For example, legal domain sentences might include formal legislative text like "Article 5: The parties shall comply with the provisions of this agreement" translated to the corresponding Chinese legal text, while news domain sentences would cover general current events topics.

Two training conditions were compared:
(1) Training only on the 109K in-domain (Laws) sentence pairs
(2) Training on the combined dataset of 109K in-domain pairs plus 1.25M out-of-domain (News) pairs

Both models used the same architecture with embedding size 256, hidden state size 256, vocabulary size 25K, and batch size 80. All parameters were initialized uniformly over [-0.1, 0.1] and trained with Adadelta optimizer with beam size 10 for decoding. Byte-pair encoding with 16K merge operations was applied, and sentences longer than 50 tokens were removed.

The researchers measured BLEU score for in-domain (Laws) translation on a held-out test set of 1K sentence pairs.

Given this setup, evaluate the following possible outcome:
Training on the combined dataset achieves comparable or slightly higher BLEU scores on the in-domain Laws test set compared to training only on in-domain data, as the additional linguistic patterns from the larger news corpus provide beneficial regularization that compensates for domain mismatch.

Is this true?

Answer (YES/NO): NO